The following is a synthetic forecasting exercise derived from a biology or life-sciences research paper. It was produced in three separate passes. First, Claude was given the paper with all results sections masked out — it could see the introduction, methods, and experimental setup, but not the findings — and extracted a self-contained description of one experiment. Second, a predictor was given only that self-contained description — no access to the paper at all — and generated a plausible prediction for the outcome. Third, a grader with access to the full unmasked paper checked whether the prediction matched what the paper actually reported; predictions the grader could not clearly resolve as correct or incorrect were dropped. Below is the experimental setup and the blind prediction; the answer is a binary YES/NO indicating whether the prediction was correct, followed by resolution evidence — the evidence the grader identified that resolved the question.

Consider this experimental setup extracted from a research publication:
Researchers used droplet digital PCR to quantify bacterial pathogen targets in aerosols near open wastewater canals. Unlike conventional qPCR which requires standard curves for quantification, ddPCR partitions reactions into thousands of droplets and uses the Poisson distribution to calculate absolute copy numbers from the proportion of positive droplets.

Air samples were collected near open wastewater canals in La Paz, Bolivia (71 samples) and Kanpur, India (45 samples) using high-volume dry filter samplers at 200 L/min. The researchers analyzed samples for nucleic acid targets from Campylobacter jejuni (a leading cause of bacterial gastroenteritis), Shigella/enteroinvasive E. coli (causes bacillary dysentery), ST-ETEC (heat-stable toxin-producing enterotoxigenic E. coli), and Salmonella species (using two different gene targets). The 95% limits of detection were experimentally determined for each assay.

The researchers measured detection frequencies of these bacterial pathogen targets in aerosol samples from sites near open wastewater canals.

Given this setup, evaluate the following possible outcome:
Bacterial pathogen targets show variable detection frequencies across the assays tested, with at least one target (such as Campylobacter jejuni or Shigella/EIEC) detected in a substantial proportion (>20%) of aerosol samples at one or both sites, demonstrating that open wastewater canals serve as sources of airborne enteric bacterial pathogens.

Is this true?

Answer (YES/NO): YES